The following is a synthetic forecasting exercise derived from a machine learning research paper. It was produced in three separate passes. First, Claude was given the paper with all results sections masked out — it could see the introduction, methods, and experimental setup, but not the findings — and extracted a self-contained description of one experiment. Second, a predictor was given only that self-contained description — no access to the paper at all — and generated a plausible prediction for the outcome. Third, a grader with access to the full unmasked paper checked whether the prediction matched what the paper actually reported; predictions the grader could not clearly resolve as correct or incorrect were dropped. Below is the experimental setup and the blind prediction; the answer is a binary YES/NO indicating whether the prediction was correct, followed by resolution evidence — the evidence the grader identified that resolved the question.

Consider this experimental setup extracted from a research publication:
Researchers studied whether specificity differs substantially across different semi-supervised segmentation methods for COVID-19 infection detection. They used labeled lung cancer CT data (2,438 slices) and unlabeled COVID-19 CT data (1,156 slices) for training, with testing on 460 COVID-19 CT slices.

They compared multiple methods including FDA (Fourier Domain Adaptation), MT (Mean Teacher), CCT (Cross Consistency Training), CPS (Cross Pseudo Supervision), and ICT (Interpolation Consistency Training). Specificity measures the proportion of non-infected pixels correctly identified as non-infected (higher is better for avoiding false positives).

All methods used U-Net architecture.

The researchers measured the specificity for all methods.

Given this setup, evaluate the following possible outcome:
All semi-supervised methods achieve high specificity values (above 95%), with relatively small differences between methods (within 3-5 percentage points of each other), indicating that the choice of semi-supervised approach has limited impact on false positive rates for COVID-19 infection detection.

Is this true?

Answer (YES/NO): YES